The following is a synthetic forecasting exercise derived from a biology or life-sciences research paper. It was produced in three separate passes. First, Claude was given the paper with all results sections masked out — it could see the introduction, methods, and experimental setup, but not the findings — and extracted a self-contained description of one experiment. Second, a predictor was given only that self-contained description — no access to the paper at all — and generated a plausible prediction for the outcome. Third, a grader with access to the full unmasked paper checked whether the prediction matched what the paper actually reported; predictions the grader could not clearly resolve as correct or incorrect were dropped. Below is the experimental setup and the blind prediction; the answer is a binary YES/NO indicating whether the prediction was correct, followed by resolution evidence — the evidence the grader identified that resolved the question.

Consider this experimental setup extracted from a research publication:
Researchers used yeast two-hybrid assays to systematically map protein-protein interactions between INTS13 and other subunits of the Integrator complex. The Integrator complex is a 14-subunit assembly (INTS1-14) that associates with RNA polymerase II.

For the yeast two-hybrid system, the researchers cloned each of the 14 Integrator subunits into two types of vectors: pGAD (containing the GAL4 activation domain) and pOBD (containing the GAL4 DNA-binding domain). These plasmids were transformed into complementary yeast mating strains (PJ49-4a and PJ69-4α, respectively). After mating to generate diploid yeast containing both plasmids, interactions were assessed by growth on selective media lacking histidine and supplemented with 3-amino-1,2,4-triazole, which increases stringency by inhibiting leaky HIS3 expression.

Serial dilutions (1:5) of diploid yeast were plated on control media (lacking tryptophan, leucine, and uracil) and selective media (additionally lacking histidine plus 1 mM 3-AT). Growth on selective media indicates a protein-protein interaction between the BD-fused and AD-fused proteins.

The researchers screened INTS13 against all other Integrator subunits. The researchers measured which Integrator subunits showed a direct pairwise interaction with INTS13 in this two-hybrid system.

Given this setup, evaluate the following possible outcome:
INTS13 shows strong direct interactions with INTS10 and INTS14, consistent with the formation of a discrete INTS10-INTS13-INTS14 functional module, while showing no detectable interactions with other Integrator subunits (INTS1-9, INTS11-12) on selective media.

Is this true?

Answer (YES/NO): NO